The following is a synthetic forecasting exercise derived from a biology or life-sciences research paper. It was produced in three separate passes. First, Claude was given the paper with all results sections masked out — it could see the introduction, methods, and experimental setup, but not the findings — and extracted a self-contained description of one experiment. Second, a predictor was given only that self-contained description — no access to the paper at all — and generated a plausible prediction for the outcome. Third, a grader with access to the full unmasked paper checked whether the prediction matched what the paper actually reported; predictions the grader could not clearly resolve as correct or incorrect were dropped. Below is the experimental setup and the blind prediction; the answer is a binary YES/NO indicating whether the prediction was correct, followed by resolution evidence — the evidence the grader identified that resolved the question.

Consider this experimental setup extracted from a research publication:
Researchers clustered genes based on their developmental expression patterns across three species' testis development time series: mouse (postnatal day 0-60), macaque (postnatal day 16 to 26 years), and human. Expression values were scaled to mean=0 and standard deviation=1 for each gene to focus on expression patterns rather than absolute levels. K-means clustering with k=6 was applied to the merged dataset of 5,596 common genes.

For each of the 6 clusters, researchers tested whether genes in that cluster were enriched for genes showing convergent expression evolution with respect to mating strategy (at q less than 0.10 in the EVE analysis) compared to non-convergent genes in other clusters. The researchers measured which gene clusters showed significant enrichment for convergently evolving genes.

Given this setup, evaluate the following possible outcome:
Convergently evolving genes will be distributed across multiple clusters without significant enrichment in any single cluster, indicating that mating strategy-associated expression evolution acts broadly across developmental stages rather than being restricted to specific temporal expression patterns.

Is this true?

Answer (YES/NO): NO